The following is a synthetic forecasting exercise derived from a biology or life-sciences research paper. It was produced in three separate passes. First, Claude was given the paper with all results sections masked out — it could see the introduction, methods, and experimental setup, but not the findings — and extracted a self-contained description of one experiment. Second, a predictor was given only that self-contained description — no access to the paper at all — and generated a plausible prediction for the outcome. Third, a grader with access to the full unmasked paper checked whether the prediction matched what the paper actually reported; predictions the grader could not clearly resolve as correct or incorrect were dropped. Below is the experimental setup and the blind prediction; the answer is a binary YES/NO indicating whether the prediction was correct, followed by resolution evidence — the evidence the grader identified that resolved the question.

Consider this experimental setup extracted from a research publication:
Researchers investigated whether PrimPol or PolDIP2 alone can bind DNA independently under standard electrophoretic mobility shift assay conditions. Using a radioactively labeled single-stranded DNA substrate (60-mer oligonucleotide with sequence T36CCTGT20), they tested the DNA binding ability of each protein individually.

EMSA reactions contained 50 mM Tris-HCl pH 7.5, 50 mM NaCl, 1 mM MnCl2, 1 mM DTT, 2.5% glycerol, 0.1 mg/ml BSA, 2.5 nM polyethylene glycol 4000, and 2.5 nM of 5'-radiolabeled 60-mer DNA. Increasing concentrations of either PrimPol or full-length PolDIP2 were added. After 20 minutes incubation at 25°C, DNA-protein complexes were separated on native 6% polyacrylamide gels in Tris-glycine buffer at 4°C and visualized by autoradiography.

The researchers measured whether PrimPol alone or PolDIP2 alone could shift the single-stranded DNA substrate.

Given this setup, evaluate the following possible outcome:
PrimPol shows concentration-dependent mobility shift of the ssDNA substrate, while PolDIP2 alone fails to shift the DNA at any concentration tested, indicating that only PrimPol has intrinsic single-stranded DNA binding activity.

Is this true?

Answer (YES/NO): NO